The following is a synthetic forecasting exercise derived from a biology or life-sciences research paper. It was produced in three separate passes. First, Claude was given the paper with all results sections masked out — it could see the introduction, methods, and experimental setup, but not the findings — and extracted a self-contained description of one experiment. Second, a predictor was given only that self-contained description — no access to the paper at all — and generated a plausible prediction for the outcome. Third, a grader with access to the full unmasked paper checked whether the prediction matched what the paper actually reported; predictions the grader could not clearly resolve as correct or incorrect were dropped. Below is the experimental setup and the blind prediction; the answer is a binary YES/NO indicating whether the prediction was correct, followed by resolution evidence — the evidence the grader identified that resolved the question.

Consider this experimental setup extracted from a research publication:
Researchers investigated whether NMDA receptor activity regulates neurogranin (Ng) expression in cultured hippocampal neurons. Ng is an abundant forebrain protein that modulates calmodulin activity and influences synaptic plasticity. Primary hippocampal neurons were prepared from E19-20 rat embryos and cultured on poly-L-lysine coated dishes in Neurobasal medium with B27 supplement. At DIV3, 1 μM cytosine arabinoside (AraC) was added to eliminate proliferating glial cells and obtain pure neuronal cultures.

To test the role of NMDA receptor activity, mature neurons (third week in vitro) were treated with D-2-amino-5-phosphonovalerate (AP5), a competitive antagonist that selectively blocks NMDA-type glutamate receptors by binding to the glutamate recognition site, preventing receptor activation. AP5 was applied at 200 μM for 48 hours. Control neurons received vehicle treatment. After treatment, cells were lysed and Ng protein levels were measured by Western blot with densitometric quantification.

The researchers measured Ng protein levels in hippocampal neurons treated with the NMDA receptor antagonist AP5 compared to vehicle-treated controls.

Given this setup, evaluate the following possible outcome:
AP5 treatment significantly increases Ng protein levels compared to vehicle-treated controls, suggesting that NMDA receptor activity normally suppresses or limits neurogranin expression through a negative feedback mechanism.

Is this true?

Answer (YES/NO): NO